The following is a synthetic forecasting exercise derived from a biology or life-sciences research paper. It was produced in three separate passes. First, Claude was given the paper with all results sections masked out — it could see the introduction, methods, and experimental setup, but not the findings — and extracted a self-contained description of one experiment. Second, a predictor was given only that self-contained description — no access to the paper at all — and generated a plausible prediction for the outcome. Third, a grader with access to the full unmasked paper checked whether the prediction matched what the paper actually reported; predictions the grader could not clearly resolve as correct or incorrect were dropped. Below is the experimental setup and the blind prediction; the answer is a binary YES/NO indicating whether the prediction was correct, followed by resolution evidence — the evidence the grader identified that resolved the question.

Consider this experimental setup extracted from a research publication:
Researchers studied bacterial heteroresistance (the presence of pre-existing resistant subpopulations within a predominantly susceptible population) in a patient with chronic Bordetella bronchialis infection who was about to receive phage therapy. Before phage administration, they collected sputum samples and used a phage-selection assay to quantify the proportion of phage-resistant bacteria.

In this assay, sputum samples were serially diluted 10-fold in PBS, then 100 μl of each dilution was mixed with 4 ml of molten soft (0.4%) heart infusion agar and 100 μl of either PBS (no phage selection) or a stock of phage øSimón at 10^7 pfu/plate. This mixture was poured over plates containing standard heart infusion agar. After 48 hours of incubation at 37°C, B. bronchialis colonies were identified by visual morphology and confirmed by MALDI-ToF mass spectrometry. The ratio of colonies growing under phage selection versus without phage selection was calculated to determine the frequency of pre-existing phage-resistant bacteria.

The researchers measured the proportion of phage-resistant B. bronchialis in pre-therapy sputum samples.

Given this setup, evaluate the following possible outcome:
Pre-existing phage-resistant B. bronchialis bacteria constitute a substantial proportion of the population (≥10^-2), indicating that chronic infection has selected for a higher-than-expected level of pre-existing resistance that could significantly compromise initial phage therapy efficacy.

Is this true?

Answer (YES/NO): YES